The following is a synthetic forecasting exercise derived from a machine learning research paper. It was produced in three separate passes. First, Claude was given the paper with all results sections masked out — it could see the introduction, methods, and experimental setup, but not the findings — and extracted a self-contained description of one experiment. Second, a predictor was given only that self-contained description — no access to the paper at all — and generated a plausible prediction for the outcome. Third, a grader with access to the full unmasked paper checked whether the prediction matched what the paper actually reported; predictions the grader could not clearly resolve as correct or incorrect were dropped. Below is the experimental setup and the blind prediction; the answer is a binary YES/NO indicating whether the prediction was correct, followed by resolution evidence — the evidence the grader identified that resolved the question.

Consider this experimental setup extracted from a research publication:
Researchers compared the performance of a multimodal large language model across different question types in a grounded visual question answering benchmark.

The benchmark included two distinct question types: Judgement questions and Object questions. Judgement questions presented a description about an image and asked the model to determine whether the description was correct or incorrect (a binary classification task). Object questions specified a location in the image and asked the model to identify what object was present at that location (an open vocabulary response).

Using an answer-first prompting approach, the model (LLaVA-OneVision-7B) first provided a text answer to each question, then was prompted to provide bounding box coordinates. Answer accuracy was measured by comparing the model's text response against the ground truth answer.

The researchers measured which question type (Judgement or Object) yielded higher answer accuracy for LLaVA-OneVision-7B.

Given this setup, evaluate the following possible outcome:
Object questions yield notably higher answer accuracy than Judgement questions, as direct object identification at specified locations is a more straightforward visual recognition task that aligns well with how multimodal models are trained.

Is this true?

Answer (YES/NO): NO